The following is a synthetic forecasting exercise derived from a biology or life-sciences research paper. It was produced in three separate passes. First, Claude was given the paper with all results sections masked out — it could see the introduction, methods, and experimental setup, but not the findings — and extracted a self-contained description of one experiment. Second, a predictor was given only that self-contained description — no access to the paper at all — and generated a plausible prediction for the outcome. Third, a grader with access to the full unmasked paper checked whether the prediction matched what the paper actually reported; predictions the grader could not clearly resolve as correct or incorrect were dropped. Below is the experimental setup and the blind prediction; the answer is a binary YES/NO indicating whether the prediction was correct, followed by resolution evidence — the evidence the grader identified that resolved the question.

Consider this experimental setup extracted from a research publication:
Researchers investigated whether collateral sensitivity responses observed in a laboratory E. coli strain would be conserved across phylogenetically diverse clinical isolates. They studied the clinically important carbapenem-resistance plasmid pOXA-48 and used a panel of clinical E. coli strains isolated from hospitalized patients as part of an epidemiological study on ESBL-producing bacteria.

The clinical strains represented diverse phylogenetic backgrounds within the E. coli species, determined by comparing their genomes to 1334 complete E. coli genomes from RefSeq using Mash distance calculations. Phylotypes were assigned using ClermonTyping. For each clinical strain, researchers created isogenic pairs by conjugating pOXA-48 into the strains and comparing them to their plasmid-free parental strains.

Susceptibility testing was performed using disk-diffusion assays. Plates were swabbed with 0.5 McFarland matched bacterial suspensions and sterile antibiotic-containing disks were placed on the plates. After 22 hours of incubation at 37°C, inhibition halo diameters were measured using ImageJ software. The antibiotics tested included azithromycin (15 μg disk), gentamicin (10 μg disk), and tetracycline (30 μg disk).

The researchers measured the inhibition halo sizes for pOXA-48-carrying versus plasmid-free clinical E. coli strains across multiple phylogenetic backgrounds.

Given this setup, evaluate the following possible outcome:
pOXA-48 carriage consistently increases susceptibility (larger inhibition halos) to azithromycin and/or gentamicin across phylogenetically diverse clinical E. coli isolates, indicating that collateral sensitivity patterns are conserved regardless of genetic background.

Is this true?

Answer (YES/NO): YES